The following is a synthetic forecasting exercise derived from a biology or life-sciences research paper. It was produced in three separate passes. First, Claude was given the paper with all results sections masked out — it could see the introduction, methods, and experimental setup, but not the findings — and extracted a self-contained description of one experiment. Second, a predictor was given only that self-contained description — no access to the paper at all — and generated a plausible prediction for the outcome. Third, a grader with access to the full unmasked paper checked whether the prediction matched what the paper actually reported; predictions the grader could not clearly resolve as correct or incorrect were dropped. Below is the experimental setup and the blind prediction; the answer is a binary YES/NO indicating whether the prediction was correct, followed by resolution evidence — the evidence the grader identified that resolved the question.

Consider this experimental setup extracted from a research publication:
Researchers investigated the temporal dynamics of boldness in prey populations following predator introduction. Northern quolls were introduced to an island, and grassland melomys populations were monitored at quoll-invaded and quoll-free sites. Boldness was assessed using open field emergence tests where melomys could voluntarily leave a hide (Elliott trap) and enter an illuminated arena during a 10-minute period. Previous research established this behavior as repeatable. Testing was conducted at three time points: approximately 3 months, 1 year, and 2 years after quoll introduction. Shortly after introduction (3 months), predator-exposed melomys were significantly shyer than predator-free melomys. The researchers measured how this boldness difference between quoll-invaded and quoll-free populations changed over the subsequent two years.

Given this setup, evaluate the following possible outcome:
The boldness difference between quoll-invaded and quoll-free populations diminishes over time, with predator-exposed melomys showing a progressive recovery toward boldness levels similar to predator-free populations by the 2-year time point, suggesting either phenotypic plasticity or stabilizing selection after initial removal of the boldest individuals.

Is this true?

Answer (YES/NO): YES